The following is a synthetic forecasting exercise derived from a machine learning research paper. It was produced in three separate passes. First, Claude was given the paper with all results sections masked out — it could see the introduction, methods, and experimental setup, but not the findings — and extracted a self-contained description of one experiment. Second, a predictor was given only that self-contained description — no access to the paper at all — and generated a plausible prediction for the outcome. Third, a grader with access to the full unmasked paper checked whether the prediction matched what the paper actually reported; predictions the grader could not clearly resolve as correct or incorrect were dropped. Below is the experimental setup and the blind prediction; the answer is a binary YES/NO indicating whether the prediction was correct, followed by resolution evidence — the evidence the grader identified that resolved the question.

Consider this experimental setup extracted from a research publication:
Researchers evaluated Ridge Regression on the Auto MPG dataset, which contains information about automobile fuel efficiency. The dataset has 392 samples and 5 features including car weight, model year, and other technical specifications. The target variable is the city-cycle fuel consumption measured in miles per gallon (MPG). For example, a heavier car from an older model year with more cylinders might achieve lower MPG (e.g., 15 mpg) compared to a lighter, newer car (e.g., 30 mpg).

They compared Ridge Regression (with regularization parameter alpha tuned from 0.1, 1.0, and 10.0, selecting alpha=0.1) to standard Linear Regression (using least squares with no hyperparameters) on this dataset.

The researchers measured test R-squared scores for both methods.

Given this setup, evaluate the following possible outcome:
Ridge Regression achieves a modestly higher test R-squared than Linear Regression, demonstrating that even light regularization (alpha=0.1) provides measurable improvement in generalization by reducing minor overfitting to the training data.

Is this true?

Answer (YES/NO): NO